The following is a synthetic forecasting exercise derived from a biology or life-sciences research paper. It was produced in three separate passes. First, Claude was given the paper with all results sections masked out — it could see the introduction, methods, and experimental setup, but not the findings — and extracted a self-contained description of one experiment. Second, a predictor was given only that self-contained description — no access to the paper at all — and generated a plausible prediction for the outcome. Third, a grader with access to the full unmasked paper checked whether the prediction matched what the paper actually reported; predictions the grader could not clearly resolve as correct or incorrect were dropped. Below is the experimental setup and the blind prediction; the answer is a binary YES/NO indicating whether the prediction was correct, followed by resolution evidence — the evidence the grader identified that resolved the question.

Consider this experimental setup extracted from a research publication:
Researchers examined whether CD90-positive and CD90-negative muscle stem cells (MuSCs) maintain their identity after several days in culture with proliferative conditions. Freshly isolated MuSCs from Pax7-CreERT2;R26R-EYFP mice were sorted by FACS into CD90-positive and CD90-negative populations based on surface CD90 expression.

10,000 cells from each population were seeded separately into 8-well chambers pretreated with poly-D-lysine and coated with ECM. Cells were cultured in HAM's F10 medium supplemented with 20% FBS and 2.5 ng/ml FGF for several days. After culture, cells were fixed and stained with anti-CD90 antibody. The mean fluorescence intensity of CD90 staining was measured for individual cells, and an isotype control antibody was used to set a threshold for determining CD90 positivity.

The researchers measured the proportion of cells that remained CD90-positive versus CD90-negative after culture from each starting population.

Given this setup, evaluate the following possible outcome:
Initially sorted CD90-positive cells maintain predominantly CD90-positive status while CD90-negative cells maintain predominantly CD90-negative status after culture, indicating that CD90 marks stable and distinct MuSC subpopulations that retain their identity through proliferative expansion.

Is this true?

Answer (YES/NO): NO